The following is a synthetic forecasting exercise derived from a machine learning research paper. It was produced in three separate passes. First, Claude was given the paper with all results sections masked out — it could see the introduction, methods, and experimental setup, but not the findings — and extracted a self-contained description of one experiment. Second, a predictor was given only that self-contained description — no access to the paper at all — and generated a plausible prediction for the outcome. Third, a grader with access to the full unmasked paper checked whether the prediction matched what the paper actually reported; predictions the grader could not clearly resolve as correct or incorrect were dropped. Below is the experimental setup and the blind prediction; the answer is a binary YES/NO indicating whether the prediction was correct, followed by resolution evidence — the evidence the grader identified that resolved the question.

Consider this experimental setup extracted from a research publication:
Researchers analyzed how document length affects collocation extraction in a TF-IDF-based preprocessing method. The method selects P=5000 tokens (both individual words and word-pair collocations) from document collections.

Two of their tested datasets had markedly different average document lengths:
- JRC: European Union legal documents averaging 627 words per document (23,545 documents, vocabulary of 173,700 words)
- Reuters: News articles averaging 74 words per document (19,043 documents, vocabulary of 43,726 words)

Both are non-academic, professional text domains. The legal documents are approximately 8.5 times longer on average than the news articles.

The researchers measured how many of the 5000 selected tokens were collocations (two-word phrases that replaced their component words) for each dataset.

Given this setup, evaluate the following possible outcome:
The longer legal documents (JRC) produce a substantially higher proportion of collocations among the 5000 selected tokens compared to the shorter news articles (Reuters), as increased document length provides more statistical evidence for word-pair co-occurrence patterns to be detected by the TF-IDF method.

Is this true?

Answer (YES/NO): YES